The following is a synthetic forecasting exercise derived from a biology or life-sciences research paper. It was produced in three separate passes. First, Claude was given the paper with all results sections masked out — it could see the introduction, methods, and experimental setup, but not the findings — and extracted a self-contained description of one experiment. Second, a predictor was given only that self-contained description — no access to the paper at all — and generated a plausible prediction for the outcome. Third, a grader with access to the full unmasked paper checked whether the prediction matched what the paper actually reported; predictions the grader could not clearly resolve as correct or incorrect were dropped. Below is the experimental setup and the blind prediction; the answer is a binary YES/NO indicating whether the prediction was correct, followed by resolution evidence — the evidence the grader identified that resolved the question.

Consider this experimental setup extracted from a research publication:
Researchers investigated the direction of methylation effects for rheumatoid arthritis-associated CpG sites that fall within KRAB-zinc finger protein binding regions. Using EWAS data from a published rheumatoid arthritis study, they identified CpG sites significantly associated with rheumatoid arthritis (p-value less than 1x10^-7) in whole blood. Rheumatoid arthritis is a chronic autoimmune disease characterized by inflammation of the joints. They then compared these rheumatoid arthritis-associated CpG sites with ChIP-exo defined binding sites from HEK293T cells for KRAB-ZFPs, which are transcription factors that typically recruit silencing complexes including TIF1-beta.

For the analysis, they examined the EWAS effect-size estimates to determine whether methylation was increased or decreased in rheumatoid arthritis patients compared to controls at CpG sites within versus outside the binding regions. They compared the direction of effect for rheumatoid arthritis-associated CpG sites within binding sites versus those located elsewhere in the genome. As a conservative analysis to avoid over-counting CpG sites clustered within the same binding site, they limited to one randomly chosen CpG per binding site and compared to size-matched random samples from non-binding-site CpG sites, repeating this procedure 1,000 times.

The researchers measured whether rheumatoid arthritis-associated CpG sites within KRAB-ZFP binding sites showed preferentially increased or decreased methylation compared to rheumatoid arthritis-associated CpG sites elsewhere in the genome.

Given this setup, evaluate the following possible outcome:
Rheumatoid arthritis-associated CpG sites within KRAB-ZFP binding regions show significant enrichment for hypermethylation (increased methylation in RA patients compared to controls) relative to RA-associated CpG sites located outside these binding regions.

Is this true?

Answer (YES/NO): YES